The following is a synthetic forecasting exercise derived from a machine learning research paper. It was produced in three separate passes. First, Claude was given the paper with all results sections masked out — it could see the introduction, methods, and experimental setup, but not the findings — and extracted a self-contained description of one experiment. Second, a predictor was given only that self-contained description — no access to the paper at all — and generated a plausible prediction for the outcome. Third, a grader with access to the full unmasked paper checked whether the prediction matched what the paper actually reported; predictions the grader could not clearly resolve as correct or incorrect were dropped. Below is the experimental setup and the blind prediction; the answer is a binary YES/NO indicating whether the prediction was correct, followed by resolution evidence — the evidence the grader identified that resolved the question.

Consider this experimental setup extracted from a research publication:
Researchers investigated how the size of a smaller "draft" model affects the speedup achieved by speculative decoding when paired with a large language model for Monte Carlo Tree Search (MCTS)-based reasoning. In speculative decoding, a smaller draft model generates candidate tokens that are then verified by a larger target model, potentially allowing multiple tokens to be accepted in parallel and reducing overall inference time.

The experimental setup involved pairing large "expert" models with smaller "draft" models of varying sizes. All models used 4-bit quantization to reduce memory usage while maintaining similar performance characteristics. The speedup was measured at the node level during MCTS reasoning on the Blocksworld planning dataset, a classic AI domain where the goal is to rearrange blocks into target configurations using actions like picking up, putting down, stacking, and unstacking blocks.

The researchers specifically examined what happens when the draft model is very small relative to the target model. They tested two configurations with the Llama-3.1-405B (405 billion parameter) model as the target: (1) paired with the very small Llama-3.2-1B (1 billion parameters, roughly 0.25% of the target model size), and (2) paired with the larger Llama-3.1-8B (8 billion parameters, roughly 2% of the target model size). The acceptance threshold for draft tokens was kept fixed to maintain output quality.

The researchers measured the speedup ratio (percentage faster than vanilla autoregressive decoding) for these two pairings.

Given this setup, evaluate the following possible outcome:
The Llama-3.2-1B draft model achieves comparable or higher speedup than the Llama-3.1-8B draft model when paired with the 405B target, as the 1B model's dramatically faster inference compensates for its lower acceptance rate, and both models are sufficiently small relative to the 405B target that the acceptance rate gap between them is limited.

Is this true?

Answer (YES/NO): NO